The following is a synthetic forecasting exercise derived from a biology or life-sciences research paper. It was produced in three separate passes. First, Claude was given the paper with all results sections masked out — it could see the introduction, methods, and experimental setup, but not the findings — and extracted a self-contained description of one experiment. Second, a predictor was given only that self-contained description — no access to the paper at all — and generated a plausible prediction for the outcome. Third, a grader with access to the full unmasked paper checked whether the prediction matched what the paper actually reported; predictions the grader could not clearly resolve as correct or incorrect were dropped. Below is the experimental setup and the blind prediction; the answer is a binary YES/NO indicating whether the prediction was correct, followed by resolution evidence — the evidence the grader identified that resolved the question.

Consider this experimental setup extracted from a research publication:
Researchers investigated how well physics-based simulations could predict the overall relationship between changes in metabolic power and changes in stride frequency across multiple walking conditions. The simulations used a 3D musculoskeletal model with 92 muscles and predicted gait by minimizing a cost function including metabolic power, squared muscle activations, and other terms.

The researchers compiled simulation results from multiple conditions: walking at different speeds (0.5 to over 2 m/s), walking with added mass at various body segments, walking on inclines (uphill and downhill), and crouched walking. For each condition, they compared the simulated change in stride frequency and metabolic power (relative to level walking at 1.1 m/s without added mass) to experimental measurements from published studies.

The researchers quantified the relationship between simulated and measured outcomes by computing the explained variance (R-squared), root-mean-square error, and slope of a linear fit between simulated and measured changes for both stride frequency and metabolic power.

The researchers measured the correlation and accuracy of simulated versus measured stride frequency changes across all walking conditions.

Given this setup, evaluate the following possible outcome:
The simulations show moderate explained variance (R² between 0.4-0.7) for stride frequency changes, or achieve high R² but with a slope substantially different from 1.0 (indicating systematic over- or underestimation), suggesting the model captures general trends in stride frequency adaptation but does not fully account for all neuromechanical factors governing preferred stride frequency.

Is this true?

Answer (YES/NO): NO